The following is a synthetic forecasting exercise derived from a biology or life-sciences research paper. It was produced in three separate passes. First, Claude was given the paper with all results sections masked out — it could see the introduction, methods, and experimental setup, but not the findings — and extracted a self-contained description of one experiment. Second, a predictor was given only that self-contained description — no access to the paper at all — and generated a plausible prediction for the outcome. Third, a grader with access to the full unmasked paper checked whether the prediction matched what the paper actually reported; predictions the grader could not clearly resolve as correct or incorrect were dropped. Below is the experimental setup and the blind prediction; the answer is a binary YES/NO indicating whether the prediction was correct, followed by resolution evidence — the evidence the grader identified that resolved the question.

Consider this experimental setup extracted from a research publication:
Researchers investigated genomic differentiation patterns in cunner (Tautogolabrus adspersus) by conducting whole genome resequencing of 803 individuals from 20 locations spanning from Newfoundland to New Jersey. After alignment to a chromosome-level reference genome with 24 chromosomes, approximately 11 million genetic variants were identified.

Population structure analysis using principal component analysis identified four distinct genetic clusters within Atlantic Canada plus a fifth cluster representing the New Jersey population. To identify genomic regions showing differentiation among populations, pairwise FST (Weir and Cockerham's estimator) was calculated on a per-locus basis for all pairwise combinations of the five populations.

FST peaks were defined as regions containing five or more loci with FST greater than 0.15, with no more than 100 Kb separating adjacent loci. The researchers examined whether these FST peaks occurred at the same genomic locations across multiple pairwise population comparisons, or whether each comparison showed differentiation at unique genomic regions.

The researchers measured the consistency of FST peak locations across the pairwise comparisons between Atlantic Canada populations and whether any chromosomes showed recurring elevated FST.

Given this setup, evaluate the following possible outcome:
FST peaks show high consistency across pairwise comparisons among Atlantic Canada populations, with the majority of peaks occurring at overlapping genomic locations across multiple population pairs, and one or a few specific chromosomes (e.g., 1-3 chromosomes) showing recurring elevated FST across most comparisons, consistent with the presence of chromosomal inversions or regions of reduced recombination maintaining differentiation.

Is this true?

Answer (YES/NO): NO